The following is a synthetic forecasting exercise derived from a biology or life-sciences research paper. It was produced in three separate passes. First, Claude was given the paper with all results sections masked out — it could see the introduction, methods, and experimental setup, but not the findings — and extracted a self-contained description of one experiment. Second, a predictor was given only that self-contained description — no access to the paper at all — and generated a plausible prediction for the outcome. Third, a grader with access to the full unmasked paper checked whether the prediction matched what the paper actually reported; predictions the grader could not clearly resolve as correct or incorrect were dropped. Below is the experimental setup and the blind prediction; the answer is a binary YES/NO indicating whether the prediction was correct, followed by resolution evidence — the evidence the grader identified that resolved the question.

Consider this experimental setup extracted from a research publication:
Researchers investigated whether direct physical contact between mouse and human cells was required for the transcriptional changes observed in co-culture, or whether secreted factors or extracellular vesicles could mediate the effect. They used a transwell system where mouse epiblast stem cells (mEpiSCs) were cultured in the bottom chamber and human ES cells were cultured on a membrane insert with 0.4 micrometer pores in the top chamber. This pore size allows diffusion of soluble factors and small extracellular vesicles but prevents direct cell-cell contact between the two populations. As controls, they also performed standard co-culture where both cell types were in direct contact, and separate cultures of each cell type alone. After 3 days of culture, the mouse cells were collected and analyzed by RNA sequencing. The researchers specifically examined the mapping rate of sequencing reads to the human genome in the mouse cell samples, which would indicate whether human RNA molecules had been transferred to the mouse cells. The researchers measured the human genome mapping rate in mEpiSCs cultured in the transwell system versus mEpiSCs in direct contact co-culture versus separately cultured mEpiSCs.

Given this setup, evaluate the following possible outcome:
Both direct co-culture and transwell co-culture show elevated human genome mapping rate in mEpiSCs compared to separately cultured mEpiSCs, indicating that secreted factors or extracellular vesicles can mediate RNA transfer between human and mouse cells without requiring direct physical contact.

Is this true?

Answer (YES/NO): NO